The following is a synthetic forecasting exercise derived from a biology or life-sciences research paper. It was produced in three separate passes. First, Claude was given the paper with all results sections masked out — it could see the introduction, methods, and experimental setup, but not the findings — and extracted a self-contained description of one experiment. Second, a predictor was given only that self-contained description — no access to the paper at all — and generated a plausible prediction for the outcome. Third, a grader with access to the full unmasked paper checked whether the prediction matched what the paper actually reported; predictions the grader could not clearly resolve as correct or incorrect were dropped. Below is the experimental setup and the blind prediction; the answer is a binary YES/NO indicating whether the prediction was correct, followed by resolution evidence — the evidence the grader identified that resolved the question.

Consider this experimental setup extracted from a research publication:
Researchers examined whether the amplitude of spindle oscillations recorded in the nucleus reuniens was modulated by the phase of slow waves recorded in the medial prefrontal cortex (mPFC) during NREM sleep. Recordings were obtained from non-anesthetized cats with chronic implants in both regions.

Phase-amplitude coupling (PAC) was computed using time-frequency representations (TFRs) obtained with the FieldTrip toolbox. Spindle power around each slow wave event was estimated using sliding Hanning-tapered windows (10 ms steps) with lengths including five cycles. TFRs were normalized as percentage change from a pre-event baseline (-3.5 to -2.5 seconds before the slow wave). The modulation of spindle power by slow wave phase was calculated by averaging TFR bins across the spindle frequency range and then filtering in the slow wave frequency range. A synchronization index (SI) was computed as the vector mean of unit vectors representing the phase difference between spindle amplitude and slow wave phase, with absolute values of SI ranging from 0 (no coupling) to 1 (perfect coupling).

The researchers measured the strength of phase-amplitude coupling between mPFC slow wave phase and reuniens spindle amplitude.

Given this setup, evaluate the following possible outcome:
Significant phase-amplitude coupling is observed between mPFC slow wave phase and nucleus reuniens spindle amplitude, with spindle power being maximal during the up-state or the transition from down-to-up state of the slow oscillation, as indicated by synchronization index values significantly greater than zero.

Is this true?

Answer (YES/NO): YES